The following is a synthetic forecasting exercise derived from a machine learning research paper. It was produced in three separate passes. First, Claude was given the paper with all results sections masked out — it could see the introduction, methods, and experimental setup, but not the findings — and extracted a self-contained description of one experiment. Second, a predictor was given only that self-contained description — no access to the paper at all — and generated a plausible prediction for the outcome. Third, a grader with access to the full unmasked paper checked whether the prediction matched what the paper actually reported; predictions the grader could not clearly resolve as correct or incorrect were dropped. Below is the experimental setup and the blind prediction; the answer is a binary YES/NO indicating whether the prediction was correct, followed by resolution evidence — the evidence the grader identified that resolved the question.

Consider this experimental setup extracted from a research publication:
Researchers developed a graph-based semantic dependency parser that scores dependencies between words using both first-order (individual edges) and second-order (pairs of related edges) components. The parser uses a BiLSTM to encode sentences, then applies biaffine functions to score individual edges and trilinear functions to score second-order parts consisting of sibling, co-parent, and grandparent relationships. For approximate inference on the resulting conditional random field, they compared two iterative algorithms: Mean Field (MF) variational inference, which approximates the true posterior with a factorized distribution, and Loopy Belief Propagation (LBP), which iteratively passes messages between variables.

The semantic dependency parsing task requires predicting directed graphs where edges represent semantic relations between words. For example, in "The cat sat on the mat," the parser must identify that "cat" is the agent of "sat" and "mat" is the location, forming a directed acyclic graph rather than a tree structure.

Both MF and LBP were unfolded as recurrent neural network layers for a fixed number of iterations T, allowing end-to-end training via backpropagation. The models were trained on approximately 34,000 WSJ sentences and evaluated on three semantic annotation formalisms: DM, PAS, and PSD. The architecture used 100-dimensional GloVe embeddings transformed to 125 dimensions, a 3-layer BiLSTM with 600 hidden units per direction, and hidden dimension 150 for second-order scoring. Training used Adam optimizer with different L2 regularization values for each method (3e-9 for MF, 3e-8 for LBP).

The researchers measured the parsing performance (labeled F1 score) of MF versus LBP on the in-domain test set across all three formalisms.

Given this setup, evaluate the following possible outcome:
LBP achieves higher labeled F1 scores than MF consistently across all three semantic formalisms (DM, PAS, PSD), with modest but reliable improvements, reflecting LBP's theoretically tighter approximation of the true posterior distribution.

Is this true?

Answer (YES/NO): NO